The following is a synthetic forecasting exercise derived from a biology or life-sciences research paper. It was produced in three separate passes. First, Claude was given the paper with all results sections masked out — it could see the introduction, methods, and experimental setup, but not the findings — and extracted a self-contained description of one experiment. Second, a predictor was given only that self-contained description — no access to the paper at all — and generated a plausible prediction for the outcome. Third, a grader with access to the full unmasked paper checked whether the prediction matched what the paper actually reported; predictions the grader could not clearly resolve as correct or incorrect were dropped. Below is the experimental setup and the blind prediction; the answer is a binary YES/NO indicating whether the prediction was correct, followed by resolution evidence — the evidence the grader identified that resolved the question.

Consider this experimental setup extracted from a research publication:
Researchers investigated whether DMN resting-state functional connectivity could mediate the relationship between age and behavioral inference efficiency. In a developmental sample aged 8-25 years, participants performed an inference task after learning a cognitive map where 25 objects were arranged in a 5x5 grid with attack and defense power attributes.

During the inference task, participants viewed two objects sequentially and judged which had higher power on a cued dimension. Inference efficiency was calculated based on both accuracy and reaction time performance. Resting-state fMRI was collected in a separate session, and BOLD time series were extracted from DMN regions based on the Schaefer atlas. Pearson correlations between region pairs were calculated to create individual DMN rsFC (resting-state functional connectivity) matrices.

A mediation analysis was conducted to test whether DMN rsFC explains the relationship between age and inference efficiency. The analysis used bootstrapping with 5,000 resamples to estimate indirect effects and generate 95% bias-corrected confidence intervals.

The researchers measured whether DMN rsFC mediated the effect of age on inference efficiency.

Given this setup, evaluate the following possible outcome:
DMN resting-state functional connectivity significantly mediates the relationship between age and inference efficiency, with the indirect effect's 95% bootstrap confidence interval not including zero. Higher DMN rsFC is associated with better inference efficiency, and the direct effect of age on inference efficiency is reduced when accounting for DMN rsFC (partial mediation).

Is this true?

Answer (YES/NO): YES